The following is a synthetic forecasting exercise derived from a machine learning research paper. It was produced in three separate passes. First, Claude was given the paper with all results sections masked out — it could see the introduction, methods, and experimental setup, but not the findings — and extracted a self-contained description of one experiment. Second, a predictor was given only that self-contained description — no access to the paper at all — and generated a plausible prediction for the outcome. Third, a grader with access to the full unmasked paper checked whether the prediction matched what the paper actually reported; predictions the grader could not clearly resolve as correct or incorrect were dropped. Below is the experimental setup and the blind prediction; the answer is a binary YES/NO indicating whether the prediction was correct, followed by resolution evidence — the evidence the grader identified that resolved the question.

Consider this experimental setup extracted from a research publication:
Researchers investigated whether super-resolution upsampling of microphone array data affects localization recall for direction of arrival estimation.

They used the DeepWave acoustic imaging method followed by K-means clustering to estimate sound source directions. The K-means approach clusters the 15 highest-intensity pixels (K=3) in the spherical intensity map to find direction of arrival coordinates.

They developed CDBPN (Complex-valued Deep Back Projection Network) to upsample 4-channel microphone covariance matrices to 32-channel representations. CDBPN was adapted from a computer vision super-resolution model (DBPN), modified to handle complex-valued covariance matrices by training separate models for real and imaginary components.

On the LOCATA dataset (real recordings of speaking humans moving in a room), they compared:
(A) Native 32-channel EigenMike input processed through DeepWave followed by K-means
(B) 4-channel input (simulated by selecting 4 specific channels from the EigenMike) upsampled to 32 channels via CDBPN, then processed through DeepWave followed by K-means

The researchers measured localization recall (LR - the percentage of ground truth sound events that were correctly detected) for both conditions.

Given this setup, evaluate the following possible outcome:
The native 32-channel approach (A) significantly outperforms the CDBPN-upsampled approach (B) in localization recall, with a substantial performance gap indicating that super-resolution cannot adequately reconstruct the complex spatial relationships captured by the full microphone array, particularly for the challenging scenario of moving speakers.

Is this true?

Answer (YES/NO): NO